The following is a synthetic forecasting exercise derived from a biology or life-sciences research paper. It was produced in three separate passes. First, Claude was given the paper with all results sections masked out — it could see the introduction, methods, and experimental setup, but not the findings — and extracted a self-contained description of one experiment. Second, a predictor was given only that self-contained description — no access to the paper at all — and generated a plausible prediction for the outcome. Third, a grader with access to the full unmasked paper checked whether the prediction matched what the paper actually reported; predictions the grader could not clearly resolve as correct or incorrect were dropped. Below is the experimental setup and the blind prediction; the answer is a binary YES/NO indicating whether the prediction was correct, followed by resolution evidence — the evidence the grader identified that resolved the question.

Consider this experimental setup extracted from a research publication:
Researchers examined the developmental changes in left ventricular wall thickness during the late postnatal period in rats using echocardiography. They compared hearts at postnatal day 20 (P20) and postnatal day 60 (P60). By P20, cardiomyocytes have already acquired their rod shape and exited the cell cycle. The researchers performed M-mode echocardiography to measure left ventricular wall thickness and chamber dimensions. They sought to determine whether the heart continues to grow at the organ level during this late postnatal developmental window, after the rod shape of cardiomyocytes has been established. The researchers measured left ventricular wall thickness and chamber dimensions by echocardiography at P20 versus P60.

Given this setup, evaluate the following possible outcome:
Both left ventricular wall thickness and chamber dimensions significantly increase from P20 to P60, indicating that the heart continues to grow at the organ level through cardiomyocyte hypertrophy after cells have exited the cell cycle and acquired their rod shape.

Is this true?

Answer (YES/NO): YES